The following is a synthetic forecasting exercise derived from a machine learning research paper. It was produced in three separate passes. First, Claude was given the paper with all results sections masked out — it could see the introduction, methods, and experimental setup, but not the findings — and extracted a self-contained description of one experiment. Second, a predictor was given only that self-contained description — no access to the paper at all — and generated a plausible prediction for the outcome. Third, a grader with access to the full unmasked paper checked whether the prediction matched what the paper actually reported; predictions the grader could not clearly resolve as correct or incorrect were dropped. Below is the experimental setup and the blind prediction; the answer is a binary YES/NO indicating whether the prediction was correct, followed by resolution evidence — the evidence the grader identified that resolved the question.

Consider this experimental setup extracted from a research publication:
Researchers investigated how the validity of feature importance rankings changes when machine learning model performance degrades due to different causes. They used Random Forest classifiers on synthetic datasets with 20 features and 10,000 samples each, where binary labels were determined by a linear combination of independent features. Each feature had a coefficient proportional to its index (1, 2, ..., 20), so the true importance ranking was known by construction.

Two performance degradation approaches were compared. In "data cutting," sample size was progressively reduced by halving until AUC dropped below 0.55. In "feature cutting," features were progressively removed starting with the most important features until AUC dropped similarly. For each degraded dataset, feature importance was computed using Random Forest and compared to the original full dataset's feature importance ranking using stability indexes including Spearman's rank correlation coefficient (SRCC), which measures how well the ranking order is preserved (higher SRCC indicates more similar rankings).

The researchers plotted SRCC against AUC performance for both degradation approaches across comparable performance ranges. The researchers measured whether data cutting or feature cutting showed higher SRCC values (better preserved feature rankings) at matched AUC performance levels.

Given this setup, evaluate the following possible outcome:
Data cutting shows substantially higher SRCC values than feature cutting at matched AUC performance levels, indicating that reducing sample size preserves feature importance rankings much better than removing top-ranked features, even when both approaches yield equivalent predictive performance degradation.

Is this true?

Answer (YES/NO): NO